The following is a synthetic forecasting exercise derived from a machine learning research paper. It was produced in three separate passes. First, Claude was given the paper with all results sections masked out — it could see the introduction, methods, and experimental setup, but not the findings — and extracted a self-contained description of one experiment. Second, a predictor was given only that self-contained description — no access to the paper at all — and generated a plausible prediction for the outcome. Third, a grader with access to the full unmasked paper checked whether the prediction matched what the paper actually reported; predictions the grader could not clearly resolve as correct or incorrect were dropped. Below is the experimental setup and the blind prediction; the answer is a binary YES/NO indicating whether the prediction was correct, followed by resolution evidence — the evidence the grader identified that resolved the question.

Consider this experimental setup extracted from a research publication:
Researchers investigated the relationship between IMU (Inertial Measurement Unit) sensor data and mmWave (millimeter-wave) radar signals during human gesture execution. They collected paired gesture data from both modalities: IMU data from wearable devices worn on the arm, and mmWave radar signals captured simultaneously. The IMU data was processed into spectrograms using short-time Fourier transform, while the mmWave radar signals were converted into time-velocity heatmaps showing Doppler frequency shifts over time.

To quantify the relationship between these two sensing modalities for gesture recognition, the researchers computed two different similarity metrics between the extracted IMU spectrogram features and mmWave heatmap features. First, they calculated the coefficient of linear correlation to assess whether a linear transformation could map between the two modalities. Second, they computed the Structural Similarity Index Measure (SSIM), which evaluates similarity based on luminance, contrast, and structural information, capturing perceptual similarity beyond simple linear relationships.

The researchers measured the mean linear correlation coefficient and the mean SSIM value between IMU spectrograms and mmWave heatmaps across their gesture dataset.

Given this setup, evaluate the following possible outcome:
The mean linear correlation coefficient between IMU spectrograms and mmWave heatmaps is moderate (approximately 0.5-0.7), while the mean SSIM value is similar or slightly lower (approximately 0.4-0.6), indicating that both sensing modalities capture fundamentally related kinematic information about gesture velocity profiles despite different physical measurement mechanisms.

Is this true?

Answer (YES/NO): NO